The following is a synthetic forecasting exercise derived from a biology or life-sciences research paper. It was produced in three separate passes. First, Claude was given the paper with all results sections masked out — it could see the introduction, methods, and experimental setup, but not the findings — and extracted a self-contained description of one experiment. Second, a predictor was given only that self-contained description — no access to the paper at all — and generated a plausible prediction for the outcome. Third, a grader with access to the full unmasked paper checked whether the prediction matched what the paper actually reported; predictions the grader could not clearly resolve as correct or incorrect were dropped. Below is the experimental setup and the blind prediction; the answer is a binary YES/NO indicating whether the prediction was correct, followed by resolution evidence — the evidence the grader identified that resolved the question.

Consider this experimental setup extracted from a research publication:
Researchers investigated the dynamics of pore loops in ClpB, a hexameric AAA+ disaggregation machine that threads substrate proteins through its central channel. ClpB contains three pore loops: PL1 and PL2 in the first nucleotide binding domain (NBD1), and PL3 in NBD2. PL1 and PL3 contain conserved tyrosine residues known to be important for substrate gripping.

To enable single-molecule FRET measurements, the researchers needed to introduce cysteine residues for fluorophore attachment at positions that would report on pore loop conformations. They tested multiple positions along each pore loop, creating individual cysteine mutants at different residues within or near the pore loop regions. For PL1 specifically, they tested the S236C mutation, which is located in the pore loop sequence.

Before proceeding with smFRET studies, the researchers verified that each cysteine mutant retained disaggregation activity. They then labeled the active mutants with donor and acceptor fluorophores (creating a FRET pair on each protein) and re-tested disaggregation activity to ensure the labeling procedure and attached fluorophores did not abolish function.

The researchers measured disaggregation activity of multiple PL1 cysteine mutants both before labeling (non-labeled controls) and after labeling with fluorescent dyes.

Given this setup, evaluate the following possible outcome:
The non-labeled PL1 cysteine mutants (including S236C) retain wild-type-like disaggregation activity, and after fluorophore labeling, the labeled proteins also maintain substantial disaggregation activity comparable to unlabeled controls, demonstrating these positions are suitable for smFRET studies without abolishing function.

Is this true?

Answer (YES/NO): NO